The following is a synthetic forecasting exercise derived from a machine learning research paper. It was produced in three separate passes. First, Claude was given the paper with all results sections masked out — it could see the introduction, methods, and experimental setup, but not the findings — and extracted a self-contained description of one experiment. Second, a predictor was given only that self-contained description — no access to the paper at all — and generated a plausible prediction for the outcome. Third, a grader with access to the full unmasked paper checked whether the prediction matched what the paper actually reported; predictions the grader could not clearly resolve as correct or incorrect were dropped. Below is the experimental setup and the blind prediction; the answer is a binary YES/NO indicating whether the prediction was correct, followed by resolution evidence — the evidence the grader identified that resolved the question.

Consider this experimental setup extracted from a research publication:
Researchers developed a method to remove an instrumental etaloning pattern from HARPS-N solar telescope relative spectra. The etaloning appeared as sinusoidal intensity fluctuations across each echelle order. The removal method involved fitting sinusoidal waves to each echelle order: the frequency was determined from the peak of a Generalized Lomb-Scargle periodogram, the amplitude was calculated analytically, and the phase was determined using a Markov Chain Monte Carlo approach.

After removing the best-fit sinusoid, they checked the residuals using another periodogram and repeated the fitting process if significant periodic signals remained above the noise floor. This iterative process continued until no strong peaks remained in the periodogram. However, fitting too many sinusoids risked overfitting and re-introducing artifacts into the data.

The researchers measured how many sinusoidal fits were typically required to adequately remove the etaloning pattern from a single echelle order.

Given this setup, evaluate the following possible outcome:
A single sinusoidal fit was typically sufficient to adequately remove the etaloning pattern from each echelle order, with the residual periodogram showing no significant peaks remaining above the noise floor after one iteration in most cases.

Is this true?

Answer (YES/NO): NO